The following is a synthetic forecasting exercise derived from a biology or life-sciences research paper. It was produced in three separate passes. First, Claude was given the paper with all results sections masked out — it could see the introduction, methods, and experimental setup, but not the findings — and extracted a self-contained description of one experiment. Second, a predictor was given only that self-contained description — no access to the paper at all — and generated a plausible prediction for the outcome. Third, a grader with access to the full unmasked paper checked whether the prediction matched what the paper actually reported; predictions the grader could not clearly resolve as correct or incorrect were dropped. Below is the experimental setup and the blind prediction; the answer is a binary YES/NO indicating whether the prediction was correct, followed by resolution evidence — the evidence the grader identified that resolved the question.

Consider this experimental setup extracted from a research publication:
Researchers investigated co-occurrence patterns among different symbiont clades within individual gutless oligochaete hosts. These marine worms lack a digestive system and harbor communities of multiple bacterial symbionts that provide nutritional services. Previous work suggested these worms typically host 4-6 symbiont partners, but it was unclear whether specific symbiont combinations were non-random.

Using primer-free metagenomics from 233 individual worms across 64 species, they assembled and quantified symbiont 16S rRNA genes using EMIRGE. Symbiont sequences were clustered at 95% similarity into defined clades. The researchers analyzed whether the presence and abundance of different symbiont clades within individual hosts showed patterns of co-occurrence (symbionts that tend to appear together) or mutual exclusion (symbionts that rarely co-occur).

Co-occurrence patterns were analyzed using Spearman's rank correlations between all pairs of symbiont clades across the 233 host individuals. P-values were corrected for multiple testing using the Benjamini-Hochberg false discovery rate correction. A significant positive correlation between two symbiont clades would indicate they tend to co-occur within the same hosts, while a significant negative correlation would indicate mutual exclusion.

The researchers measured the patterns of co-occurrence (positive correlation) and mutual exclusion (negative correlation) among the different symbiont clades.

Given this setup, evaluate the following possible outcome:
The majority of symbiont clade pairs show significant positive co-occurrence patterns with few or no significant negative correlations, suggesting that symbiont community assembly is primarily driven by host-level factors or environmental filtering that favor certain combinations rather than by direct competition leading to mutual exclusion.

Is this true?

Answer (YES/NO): NO